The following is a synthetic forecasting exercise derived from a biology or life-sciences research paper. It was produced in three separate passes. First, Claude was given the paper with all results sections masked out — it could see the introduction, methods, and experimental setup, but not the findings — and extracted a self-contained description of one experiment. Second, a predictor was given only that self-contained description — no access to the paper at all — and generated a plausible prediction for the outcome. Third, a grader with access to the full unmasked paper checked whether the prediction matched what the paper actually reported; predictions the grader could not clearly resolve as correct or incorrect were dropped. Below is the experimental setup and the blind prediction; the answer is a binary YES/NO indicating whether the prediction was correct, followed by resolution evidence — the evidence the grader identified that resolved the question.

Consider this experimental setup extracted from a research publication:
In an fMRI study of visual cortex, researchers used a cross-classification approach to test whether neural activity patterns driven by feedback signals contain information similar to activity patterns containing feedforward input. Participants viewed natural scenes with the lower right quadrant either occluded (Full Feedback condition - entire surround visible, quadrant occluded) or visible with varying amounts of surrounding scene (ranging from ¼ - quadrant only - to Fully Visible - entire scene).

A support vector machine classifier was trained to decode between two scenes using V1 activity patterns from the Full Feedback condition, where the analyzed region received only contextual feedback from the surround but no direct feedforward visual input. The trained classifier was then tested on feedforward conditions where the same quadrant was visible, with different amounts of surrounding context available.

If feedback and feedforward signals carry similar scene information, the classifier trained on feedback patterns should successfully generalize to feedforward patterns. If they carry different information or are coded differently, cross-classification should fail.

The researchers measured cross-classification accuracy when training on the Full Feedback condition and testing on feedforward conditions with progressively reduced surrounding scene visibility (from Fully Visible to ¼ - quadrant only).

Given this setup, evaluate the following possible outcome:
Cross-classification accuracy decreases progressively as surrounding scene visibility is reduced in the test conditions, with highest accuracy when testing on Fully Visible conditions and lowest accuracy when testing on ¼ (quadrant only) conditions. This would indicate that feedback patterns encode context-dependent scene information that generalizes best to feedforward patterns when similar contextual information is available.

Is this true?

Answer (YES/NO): YES